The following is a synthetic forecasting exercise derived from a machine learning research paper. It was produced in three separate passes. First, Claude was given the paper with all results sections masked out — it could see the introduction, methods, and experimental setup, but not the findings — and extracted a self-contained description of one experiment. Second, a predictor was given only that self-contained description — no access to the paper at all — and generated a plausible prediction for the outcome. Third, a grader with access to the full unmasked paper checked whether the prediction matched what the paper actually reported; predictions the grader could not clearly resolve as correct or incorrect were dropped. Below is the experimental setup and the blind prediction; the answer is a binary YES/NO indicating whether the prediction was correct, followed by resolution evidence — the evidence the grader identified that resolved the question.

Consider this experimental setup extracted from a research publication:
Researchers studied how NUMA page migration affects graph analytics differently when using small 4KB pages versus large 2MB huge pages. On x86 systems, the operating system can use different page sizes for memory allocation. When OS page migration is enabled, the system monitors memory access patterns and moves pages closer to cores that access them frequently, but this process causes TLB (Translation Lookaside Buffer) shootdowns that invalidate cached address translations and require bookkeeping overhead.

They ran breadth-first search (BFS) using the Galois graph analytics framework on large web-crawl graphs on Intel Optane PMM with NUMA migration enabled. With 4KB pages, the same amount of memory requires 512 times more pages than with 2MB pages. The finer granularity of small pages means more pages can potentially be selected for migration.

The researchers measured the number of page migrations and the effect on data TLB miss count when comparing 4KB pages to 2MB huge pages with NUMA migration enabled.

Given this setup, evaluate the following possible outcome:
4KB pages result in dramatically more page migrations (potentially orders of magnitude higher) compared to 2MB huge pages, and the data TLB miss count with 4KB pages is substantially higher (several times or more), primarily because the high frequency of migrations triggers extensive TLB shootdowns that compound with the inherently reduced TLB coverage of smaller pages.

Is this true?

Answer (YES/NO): YES